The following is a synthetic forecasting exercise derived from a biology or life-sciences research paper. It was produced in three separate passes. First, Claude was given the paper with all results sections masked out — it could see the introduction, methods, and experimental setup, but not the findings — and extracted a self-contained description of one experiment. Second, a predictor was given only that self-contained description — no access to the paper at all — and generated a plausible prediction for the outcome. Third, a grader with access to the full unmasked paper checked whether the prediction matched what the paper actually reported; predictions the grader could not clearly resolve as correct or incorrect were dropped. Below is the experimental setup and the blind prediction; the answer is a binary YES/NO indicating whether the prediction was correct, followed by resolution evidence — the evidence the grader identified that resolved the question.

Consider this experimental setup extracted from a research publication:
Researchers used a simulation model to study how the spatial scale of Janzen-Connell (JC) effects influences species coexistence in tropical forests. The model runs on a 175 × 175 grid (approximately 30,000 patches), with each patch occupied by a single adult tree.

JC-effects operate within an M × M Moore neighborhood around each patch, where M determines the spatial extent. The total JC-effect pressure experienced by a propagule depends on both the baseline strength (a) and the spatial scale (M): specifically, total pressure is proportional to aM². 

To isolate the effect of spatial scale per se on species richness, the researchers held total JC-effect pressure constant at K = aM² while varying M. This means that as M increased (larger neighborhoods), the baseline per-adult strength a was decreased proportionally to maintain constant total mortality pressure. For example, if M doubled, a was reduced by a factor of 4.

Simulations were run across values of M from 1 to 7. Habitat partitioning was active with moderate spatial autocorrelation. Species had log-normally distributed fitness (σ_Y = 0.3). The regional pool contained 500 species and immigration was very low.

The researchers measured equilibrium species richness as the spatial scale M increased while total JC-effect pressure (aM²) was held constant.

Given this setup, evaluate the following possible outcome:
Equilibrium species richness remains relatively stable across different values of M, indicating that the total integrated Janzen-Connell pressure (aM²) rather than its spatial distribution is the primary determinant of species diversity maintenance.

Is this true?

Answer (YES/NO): NO